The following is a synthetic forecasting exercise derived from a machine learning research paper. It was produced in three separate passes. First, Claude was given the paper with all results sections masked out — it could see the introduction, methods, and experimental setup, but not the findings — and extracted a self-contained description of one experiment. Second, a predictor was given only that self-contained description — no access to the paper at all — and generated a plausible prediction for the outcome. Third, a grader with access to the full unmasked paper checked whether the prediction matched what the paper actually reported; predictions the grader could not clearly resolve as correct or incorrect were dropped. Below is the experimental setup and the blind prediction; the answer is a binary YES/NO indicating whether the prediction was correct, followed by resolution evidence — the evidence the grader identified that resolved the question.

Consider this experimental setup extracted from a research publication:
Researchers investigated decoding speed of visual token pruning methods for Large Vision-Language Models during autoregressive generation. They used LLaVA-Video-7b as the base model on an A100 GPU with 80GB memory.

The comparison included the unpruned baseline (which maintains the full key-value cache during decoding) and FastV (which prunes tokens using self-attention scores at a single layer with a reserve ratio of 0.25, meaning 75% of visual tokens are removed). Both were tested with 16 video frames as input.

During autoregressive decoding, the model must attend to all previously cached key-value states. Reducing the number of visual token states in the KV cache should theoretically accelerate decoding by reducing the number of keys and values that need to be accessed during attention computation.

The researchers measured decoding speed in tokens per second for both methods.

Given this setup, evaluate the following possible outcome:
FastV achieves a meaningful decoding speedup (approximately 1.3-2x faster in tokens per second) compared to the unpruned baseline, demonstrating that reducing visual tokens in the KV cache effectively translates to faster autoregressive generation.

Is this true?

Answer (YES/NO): NO